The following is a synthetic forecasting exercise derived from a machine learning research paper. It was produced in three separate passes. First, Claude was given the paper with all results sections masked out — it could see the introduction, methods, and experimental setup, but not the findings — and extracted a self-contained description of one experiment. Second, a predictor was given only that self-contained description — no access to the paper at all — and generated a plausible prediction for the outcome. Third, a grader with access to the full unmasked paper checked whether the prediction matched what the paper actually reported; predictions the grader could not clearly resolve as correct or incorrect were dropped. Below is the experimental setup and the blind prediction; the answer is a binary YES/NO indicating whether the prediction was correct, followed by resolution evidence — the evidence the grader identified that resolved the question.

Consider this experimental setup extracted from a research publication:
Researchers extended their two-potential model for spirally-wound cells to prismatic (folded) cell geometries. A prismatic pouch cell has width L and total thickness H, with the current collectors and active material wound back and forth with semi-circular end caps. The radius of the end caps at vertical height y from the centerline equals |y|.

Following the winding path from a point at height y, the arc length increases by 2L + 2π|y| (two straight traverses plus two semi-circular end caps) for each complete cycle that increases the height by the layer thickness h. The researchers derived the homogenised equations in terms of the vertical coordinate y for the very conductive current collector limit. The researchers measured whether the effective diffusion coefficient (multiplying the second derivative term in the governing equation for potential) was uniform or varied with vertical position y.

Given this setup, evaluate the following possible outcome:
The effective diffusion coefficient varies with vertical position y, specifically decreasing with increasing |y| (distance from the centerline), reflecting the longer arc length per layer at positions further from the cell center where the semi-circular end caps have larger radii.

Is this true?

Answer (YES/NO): YES